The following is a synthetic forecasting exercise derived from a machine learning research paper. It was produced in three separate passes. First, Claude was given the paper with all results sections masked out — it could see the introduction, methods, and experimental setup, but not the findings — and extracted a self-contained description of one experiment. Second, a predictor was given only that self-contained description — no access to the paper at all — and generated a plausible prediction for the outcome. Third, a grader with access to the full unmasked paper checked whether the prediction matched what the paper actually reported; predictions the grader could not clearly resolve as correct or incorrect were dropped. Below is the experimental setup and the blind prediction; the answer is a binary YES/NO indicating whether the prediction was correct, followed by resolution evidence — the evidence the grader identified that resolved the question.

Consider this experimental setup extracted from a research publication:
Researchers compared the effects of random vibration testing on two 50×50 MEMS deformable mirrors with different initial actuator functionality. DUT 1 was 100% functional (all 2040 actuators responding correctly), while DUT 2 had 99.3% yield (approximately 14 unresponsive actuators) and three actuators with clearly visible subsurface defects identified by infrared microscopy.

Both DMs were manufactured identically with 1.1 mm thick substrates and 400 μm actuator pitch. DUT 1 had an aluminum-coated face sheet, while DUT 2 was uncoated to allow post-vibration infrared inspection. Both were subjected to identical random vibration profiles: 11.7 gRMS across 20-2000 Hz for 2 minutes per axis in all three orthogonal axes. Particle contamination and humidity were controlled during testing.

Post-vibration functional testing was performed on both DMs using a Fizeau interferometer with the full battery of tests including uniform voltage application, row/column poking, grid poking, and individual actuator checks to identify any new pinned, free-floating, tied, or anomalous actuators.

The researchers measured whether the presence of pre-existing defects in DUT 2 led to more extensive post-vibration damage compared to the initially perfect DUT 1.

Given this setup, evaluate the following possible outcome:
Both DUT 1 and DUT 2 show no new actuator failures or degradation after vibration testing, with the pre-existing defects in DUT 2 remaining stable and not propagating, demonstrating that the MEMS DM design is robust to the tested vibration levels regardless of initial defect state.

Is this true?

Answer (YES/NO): YES